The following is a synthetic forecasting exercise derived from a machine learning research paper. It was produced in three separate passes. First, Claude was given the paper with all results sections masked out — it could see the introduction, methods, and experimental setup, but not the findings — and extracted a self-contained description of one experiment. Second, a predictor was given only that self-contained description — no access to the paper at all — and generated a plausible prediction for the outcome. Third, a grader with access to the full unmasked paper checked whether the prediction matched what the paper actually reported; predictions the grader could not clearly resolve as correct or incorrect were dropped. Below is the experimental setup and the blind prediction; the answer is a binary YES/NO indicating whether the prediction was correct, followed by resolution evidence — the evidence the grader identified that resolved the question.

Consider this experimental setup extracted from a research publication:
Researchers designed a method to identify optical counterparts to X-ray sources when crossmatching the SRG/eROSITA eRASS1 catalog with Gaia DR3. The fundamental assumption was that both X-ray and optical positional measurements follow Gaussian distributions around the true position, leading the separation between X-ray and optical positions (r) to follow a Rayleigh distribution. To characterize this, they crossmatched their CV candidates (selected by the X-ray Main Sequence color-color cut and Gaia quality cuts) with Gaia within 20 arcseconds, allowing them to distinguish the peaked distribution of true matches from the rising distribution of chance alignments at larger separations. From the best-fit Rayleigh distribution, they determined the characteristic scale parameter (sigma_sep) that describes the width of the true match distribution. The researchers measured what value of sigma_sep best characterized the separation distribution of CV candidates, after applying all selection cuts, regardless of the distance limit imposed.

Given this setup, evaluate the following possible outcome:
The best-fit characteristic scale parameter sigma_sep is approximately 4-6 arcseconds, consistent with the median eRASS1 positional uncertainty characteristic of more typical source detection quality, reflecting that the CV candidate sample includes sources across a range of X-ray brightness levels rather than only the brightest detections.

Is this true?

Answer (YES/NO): NO